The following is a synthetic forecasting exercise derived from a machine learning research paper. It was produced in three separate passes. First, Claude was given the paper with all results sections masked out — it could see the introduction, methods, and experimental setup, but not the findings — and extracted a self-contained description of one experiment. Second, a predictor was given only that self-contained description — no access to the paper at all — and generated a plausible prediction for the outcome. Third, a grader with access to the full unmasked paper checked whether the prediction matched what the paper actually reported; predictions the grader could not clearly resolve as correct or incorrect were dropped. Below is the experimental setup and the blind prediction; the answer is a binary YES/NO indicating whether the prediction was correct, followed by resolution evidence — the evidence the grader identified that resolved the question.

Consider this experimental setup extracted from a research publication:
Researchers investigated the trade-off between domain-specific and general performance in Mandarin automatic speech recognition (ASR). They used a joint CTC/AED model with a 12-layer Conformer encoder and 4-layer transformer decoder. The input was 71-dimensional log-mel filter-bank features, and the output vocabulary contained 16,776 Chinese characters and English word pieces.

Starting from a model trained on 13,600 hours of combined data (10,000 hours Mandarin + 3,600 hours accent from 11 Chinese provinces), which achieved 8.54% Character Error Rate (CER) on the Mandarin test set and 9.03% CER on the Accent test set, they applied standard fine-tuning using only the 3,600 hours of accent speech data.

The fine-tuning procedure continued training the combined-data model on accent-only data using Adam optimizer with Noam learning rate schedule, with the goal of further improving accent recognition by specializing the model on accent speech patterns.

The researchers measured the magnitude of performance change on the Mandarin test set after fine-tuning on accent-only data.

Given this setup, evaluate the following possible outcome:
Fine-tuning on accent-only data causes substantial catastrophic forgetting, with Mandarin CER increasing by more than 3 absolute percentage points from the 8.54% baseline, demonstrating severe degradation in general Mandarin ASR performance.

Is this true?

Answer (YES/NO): NO